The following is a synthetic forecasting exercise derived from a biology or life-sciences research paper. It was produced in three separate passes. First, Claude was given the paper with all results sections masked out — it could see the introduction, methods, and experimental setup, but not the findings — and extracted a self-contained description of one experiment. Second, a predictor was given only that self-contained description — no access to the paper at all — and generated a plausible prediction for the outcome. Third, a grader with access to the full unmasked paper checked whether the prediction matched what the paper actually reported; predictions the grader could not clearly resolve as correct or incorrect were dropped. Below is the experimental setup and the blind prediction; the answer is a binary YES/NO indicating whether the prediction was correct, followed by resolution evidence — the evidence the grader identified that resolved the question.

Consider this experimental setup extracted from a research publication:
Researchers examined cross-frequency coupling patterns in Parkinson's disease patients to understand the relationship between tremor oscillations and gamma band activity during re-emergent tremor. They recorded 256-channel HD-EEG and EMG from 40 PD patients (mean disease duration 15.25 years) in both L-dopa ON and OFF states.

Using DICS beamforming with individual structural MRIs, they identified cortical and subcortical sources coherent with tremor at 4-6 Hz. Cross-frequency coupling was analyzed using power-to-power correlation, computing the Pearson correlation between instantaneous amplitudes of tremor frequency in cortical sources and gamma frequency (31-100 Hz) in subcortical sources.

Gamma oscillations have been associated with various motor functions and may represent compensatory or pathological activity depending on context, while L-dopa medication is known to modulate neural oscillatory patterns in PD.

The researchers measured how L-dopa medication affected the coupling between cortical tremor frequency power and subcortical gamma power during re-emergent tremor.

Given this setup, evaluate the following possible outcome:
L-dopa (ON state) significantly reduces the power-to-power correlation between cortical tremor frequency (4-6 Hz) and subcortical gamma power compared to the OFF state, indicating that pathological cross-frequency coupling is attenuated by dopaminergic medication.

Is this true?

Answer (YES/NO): NO